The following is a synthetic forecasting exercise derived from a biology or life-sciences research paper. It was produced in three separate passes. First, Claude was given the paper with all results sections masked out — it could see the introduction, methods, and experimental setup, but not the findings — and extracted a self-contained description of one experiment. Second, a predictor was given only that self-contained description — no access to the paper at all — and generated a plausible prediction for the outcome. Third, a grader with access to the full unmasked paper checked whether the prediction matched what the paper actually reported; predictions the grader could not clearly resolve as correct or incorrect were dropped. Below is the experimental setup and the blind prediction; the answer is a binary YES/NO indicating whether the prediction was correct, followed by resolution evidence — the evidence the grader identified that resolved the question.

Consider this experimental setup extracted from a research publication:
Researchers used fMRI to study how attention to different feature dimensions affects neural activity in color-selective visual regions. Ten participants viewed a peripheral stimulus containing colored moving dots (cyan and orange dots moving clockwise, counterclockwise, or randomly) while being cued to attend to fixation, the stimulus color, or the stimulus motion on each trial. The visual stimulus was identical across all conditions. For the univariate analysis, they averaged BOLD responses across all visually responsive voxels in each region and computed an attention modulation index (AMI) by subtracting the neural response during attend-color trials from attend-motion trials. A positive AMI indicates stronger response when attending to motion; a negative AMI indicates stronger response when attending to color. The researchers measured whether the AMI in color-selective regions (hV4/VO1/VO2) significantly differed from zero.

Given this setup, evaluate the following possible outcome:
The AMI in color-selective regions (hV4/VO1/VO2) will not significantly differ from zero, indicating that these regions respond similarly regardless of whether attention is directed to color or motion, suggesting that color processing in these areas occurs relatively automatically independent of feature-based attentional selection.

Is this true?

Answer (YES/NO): YES